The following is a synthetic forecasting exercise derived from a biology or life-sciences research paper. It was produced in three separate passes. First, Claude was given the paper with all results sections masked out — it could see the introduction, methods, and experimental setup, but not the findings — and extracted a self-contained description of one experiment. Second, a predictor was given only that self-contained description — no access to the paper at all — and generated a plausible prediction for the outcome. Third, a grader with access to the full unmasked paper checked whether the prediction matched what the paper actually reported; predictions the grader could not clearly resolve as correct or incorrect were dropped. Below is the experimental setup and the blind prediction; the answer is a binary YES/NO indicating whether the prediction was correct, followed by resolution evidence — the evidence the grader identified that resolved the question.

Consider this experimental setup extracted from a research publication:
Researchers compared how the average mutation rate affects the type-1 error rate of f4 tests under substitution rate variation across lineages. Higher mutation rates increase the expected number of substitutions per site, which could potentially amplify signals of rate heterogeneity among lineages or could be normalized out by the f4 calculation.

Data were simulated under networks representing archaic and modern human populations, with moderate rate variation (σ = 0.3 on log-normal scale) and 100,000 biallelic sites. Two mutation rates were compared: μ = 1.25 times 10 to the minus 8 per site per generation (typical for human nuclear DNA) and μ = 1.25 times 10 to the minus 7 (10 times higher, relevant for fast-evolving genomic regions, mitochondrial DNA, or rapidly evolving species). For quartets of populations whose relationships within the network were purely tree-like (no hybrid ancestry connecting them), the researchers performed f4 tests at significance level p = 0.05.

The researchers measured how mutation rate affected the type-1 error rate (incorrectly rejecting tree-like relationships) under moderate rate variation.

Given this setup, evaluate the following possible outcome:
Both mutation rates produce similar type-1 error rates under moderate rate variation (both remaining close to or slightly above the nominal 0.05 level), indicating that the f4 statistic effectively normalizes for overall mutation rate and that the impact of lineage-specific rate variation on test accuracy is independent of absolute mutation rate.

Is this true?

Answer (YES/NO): NO